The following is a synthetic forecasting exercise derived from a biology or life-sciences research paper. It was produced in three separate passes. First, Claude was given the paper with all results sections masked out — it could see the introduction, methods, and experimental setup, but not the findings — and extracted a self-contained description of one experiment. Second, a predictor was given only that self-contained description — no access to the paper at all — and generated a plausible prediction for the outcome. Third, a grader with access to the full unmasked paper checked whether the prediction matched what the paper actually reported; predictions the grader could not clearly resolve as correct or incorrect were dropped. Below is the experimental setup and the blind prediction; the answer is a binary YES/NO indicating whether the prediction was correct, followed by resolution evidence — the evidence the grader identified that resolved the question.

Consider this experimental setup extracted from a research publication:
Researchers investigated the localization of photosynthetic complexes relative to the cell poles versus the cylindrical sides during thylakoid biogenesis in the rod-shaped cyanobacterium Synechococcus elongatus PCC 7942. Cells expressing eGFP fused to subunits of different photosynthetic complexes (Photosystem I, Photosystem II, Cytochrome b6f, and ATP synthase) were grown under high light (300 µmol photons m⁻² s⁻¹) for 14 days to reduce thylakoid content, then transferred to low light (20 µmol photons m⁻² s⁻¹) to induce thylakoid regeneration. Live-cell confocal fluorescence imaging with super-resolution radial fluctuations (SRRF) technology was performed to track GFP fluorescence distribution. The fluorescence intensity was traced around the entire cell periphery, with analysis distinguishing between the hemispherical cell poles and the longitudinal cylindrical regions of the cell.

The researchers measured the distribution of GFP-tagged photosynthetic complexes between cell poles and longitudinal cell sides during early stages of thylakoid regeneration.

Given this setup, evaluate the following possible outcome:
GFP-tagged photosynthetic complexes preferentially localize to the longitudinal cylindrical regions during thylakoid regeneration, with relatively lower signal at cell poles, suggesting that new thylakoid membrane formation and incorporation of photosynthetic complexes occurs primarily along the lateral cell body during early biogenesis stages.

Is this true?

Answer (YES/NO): NO